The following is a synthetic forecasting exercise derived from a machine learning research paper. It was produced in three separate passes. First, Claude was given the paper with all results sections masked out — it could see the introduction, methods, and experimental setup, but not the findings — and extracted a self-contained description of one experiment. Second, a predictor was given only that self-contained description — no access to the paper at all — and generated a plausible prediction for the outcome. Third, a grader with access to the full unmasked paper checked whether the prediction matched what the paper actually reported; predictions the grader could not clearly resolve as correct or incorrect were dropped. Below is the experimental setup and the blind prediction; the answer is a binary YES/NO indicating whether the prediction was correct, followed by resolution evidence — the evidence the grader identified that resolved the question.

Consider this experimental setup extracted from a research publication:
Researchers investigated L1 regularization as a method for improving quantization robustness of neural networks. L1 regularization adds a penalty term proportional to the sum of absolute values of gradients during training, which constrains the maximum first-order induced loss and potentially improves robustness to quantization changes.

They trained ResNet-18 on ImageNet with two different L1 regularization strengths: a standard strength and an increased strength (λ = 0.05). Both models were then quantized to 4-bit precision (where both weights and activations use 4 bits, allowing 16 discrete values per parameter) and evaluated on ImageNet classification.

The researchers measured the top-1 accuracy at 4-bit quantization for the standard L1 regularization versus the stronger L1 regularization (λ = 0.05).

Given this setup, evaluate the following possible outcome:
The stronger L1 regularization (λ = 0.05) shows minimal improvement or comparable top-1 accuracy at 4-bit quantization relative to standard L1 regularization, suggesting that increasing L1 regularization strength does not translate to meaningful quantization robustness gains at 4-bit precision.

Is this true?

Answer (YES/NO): NO